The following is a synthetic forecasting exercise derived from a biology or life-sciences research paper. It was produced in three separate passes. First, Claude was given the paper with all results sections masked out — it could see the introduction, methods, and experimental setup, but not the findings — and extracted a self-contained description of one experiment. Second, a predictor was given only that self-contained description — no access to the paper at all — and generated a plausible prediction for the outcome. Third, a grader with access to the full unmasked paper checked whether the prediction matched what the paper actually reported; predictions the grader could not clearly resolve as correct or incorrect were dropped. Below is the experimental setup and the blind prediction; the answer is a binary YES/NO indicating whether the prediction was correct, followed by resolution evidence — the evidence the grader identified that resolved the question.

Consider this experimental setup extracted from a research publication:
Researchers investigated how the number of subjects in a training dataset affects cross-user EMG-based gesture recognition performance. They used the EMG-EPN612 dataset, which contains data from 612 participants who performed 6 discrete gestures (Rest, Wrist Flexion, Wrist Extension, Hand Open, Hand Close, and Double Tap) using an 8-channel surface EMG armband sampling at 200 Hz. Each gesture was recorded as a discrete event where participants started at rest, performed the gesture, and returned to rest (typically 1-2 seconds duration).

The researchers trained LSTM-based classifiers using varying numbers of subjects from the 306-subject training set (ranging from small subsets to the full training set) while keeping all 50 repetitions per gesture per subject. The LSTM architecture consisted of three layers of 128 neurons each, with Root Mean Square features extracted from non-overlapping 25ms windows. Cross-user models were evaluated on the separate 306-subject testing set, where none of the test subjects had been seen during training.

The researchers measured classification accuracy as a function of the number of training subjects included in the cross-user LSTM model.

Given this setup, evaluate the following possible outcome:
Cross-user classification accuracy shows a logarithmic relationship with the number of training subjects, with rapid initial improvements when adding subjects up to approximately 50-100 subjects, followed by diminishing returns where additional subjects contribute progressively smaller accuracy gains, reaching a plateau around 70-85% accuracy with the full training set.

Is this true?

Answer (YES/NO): NO